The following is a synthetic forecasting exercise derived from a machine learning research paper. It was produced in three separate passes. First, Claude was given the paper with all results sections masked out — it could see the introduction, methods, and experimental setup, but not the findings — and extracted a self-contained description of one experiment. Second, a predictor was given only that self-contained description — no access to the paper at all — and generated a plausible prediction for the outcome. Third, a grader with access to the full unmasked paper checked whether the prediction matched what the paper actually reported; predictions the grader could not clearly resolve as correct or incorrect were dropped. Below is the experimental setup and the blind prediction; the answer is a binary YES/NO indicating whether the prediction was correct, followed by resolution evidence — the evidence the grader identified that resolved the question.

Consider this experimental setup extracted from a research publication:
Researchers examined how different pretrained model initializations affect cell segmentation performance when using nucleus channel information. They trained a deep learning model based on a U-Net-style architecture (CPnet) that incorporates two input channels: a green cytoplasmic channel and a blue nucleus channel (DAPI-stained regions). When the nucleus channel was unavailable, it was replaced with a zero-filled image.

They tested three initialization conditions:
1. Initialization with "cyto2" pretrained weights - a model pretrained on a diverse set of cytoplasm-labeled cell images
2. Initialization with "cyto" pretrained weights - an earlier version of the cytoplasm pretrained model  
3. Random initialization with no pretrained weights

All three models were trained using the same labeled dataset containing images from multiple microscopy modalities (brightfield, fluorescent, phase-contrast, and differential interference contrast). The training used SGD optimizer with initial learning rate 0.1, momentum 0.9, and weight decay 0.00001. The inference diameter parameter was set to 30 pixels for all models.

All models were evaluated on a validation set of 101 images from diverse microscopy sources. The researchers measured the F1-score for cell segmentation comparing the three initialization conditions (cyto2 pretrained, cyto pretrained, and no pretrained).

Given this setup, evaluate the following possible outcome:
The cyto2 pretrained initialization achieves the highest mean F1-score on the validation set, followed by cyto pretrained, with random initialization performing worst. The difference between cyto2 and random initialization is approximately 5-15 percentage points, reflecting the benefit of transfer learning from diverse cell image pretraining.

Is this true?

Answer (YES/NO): NO